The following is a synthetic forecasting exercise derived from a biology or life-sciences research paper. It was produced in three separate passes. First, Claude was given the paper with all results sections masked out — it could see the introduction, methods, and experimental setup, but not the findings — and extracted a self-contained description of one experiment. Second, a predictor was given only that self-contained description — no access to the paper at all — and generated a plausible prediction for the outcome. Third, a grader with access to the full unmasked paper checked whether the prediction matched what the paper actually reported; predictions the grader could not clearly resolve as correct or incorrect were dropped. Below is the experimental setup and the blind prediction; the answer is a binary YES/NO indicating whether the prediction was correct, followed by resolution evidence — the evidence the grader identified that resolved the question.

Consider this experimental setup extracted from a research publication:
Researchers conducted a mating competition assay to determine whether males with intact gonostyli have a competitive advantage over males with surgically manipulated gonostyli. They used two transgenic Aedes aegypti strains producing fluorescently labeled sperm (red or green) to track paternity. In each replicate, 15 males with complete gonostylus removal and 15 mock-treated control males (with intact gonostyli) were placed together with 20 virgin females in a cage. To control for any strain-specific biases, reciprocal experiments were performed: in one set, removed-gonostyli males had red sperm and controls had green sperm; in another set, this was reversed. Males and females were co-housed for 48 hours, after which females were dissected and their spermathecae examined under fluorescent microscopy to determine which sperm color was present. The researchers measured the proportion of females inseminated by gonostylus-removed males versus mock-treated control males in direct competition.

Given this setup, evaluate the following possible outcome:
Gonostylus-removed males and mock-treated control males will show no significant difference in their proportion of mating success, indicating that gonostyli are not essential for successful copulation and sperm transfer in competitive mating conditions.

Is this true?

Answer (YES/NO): NO